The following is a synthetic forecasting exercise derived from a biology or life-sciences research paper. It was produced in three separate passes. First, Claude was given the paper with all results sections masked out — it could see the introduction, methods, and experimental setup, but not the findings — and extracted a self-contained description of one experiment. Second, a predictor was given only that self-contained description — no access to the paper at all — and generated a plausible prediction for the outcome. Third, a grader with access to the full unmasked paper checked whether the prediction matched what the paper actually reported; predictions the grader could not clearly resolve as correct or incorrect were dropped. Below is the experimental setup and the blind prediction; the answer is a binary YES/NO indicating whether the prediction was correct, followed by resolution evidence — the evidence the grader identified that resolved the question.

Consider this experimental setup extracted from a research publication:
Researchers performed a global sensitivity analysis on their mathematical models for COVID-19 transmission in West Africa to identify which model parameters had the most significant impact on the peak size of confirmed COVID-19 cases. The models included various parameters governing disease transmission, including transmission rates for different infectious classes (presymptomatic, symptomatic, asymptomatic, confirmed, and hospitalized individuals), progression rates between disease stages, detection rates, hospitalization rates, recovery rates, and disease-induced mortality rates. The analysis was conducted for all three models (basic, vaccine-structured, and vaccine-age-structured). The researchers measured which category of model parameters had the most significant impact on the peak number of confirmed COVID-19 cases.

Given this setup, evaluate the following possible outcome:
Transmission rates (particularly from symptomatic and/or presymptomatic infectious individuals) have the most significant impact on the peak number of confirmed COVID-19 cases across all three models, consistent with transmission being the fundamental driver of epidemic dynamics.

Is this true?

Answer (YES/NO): NO